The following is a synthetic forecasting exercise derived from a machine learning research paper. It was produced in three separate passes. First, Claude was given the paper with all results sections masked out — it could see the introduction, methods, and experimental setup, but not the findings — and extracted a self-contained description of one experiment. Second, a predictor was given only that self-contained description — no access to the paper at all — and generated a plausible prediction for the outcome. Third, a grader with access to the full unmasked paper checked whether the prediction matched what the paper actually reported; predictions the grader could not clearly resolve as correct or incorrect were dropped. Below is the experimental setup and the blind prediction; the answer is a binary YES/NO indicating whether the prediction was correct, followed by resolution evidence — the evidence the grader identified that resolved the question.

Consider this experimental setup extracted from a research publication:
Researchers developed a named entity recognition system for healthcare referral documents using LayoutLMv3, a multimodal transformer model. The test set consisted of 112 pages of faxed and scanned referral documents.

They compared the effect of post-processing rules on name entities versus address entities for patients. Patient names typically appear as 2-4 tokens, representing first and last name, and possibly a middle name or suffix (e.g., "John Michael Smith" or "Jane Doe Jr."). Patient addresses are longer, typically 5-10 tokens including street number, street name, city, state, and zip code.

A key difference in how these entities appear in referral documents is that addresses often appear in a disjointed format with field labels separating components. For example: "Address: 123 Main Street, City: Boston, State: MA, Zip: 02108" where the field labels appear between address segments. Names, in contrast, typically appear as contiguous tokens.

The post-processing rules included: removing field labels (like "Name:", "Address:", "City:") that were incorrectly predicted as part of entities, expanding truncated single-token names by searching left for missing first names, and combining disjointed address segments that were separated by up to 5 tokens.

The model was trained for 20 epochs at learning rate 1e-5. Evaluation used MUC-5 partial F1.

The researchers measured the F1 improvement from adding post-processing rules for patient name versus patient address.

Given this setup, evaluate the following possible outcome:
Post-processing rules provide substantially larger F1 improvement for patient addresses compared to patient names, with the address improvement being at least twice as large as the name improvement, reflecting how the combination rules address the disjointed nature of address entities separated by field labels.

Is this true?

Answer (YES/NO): NO